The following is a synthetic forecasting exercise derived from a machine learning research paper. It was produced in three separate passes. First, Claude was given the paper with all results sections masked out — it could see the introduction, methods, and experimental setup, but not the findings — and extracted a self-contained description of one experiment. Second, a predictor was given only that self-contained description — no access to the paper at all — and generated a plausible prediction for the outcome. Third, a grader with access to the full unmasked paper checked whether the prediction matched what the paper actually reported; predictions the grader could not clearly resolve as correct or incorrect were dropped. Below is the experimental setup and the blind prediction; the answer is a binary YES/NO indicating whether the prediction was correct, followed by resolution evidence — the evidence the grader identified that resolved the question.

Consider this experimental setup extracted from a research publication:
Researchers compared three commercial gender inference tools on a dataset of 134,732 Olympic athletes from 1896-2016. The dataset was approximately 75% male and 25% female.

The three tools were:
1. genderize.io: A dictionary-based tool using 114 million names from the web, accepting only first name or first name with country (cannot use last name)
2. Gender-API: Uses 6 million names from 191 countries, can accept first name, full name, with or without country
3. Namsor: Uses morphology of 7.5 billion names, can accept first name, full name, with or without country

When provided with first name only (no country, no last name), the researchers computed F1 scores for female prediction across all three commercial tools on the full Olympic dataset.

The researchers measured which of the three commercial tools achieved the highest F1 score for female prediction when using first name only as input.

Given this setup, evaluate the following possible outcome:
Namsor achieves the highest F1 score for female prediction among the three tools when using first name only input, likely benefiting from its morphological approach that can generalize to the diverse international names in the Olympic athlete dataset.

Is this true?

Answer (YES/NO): NO